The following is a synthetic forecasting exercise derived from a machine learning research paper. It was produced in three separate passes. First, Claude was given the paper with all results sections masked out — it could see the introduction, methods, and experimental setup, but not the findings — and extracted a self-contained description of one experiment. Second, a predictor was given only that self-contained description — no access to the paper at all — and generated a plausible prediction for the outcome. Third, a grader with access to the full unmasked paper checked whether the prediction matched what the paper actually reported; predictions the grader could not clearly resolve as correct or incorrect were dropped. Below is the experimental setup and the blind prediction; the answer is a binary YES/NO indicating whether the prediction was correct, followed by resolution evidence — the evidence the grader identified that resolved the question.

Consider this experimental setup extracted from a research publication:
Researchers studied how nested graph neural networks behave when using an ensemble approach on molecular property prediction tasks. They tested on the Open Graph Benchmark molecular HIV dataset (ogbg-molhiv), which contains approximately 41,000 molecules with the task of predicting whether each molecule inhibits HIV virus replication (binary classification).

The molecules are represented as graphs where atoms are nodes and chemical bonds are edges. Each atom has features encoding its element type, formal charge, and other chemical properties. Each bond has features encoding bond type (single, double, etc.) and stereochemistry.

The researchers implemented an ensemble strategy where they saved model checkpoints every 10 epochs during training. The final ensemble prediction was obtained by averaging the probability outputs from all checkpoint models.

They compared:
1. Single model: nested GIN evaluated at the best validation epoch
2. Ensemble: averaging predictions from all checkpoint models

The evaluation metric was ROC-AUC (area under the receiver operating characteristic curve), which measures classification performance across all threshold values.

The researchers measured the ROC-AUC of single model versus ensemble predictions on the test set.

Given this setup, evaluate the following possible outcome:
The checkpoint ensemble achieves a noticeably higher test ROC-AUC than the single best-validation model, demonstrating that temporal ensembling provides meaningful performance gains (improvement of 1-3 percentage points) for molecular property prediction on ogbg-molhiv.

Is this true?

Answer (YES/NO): YES